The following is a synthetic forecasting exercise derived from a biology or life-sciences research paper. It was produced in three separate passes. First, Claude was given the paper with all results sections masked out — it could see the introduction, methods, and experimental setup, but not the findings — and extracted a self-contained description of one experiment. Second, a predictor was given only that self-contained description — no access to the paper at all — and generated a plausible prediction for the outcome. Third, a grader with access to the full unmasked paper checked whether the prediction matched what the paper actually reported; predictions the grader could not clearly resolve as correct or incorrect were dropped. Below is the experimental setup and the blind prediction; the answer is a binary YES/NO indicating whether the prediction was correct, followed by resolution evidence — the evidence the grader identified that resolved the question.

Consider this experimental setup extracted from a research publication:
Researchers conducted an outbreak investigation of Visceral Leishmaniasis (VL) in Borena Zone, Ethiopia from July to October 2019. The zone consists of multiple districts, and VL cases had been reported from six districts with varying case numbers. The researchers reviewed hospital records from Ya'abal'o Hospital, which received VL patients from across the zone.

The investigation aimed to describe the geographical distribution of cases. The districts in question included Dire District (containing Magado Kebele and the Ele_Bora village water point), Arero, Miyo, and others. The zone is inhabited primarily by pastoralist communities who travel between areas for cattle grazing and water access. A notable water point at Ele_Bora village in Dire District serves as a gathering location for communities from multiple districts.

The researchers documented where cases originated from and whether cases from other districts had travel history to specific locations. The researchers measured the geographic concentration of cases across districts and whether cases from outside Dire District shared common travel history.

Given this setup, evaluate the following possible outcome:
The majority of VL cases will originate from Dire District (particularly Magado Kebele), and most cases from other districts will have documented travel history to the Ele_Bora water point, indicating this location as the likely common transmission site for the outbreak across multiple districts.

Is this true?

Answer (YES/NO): YES